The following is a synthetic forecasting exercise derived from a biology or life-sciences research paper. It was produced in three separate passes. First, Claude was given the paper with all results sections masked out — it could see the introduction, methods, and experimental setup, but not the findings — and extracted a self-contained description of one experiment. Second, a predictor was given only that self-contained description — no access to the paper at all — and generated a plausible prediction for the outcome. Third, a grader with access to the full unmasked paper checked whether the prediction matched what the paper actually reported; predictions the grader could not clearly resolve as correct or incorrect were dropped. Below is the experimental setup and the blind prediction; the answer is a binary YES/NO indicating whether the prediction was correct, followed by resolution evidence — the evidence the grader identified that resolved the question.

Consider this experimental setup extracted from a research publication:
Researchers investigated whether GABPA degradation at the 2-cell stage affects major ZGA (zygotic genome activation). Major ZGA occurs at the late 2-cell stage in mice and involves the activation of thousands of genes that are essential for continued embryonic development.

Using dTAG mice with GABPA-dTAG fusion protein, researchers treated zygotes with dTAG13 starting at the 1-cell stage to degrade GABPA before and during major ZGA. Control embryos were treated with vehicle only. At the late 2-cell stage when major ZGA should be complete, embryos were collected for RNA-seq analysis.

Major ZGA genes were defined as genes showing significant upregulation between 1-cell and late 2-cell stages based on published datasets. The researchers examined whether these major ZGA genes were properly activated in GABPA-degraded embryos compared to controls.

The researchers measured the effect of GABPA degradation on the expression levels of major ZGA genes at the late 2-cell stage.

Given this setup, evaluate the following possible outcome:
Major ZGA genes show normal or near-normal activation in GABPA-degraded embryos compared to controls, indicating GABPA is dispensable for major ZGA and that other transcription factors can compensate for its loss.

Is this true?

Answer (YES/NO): NO